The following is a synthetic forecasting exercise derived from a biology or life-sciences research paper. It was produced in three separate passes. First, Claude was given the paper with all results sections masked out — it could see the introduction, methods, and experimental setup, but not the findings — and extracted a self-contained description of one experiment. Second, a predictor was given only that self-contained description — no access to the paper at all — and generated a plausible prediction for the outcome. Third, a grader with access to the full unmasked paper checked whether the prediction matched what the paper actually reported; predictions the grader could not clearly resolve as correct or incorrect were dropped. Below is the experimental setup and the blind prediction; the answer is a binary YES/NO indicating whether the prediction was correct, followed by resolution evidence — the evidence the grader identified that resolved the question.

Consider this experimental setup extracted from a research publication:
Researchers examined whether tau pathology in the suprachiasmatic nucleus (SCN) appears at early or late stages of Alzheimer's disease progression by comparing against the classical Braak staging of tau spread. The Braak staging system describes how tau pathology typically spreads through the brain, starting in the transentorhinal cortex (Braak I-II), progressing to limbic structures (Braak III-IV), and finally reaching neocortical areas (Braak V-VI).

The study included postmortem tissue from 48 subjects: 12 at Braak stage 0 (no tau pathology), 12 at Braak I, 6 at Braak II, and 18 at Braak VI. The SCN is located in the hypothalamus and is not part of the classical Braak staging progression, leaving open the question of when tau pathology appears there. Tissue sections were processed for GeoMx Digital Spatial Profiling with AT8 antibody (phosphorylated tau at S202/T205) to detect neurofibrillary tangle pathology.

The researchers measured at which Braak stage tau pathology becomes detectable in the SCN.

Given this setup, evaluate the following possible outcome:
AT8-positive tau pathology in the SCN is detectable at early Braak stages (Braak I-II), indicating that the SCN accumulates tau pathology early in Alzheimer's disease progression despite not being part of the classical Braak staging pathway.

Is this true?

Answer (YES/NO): NO